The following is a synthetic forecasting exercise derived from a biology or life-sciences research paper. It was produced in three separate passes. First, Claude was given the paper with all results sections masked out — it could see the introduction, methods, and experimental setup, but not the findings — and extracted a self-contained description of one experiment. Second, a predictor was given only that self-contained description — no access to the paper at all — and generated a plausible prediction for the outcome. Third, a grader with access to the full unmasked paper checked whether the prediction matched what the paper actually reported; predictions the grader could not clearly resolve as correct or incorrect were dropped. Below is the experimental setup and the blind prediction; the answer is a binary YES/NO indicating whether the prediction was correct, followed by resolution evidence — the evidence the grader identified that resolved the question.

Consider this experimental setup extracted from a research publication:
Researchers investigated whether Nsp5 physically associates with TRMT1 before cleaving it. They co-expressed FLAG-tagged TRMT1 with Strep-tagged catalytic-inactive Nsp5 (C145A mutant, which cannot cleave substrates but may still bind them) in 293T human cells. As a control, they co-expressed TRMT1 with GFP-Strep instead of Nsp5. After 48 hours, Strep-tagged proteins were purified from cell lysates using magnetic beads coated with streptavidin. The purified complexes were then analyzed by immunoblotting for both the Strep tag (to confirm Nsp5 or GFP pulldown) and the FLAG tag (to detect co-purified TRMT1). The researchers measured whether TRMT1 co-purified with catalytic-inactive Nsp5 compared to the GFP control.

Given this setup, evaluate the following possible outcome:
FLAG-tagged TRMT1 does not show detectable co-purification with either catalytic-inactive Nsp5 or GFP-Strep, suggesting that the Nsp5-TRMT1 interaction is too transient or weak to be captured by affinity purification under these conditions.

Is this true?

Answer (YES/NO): NO